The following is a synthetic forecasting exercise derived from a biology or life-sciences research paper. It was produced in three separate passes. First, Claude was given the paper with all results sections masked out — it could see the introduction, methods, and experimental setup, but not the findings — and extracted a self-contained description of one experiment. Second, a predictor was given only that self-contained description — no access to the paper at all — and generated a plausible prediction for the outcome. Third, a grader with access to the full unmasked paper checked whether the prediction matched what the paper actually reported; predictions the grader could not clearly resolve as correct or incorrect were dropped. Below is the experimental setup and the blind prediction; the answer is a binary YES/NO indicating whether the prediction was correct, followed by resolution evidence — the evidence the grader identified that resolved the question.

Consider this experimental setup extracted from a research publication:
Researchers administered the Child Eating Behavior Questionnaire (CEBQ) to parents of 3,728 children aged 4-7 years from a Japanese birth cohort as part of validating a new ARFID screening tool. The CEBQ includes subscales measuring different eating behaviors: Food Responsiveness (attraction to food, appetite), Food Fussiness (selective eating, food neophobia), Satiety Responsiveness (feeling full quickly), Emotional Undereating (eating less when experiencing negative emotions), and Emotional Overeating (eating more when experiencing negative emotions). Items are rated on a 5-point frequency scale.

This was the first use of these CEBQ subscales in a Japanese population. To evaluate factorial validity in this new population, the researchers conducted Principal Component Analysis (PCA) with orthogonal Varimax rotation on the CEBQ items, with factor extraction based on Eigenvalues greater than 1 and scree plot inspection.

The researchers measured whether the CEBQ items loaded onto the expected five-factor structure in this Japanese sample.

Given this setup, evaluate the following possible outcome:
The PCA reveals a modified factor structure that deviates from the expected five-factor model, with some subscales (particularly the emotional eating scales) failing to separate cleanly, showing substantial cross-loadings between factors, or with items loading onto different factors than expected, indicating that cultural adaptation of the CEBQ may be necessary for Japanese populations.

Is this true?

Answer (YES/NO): NO